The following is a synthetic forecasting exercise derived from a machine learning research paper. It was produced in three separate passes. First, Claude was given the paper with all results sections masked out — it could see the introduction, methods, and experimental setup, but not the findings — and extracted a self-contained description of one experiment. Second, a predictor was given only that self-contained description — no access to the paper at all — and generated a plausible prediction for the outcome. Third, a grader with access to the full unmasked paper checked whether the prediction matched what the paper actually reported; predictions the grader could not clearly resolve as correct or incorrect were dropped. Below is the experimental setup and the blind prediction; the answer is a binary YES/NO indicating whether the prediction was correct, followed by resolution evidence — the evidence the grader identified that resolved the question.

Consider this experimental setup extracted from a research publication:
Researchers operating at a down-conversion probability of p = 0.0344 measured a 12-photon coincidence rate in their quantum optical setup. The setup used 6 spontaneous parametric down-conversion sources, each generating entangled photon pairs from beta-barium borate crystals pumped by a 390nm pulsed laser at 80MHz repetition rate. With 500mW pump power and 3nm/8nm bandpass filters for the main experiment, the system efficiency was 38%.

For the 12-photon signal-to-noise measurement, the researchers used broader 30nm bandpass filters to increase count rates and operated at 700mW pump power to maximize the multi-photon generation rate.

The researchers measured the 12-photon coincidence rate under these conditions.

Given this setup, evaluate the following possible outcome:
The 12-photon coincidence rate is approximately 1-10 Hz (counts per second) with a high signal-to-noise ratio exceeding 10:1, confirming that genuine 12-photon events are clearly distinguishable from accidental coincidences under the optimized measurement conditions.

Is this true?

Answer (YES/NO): NO